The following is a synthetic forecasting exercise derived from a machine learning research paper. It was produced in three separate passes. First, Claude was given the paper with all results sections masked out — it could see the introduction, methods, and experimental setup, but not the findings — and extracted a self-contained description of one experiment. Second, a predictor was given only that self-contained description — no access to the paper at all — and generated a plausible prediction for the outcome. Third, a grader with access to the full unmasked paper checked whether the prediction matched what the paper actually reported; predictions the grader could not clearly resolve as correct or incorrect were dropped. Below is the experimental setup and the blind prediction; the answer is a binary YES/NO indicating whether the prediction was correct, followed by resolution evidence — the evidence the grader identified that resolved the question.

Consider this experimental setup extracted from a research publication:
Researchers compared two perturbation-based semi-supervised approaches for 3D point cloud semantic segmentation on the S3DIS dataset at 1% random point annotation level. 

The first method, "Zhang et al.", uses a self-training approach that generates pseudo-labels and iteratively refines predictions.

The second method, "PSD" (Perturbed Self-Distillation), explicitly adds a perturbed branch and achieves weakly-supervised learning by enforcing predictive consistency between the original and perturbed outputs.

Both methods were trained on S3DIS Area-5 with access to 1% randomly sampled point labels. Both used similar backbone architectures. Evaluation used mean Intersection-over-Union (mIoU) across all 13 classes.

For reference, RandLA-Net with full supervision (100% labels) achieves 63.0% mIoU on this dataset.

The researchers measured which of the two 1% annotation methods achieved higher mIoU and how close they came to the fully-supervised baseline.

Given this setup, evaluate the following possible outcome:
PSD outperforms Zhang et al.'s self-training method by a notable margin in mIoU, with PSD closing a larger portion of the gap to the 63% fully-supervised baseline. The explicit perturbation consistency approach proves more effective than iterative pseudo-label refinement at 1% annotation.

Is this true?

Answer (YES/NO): YES